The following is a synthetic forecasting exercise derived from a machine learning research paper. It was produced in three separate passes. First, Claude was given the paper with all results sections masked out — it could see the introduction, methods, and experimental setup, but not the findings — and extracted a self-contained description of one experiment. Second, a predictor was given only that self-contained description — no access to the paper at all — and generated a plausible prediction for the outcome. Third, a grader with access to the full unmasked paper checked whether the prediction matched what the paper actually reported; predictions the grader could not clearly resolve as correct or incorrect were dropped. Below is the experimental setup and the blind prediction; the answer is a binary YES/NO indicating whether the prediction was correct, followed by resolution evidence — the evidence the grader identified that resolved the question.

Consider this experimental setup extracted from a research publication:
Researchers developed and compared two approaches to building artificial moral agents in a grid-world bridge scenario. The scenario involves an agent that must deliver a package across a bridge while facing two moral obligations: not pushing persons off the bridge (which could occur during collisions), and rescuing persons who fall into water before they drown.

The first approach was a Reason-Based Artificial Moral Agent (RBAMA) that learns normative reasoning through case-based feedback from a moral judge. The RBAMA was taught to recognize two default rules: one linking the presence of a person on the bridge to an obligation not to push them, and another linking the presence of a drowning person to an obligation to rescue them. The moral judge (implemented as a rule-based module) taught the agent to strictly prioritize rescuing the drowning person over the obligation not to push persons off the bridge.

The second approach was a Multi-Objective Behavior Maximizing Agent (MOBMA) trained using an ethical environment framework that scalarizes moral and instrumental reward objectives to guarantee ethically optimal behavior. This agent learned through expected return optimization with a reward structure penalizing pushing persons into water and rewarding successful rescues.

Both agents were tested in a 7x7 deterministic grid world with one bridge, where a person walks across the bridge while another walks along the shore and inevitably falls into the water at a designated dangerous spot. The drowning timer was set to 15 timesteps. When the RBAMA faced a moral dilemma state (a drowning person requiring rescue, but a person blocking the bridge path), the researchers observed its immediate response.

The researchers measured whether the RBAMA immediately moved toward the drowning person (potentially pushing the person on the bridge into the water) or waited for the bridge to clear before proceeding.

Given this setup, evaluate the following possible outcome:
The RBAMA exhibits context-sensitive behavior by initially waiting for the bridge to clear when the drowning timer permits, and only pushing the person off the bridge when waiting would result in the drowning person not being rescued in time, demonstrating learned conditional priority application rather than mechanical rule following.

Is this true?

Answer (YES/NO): NO